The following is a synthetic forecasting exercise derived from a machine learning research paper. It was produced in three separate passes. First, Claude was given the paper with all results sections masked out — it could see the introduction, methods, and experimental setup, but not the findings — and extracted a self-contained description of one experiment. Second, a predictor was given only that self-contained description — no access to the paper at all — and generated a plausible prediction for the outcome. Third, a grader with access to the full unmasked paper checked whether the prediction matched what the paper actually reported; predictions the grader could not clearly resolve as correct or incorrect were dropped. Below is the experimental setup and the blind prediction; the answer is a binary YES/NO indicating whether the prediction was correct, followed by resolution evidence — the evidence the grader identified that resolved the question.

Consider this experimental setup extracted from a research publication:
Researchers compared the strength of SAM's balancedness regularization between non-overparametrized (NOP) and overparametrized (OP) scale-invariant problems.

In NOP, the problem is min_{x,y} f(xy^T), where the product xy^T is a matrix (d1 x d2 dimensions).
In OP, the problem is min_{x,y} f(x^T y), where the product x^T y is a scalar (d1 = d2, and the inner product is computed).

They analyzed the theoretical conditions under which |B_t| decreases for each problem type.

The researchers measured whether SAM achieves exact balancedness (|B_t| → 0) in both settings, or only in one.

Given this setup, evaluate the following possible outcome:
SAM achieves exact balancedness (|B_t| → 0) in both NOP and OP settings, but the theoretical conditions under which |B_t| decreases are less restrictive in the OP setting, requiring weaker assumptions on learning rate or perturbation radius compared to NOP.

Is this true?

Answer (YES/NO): NO